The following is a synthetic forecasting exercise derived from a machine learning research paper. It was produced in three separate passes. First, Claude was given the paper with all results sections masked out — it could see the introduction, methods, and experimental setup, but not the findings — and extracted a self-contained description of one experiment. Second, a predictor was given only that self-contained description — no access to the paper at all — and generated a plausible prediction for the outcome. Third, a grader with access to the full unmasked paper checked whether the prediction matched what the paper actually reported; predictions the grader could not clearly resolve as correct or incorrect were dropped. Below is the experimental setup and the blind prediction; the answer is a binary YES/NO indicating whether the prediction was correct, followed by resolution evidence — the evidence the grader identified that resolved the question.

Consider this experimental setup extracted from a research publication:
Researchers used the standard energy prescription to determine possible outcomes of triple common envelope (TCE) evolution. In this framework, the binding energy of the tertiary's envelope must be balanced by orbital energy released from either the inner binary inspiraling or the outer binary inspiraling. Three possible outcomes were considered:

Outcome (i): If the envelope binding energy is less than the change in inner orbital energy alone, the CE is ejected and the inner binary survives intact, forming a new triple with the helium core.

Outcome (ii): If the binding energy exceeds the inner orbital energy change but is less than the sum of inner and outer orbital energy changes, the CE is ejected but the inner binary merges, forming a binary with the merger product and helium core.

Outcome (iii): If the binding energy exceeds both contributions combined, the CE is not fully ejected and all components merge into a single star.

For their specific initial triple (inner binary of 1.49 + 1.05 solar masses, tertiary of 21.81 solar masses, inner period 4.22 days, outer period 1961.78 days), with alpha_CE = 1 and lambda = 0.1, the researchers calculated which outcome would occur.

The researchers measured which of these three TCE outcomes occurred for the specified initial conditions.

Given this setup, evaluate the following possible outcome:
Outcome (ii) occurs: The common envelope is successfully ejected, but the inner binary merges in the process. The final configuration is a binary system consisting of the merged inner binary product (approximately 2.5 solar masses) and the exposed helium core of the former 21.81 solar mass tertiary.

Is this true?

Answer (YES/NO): YES